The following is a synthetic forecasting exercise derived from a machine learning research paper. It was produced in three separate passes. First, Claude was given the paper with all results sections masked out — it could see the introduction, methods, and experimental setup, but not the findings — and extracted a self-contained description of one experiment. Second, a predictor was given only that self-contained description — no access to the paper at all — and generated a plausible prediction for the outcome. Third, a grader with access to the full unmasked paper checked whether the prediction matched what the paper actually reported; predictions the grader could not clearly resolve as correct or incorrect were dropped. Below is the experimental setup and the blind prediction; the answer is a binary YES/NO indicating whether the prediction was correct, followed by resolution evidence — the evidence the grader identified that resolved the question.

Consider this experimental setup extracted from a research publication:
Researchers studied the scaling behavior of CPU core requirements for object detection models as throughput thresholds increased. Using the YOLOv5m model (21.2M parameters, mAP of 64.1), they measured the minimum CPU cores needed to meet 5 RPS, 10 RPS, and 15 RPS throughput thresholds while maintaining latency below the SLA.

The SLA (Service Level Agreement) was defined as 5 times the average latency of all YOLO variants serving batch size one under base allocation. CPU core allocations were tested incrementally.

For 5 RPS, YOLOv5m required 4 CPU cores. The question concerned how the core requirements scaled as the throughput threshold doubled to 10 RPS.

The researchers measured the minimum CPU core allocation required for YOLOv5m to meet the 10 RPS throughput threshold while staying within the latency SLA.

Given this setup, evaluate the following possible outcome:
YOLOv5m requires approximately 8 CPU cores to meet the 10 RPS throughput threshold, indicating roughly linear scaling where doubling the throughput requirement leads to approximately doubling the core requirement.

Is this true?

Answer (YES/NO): YES